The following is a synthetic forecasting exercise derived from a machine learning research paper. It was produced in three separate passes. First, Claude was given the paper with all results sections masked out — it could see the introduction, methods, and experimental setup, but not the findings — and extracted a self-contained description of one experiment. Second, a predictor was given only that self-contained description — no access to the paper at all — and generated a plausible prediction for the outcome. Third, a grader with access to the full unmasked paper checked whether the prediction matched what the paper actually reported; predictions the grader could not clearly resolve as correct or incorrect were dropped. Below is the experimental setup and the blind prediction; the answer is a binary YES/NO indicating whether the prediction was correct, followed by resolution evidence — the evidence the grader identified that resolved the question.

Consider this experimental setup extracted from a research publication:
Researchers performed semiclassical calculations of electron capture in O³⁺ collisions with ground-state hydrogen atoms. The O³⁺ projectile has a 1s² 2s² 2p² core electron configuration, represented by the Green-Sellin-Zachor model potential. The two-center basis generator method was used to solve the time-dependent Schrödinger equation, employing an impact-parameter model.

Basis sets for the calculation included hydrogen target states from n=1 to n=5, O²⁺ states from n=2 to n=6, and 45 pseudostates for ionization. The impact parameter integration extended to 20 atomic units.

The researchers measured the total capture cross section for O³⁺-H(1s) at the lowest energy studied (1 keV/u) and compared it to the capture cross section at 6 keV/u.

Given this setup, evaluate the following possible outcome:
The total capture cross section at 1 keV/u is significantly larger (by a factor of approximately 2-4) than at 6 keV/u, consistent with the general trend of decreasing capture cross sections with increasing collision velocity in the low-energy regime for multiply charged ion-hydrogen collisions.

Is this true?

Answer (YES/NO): NO